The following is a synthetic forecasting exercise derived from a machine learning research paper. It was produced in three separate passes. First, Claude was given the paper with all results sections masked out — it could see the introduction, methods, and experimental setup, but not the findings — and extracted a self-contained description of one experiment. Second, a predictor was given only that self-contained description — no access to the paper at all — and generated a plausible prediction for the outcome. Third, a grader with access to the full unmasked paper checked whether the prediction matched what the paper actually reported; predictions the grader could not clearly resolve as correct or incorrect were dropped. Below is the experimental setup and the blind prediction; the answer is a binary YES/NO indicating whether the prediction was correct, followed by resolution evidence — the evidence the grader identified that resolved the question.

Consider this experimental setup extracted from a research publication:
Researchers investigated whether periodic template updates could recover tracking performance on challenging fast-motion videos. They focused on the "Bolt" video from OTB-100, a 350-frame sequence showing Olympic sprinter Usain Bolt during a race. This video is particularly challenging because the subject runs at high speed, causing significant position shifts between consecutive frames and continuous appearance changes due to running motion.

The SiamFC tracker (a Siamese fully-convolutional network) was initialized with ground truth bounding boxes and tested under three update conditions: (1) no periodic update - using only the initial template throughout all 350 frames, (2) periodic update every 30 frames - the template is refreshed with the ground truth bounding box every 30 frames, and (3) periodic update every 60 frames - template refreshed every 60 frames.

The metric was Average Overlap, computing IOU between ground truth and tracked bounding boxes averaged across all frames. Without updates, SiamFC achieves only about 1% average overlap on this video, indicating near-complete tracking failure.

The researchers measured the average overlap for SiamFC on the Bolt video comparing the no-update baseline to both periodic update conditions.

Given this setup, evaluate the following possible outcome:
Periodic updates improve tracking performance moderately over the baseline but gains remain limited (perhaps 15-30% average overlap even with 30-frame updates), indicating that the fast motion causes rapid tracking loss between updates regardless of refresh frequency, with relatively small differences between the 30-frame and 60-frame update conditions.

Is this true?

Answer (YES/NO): NO